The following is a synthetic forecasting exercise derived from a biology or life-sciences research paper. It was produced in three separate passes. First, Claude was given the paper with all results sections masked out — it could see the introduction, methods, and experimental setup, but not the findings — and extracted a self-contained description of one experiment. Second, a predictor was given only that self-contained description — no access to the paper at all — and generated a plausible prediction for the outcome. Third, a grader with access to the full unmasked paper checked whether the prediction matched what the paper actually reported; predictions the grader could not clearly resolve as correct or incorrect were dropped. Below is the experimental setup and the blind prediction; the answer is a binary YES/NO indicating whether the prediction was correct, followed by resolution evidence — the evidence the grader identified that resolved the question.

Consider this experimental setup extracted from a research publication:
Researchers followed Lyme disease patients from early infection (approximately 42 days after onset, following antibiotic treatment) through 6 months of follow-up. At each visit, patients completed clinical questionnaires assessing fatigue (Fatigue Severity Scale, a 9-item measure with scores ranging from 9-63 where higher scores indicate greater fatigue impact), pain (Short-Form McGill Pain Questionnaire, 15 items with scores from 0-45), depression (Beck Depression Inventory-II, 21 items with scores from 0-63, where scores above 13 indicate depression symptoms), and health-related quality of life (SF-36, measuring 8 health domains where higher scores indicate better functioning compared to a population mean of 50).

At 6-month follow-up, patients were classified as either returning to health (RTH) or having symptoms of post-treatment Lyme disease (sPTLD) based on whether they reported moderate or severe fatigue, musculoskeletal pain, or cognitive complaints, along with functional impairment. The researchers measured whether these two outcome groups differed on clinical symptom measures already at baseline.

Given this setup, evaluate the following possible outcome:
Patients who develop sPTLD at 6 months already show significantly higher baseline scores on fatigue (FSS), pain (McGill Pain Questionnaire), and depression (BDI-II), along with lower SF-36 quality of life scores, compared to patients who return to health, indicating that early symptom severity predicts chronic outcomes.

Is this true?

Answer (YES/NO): NO